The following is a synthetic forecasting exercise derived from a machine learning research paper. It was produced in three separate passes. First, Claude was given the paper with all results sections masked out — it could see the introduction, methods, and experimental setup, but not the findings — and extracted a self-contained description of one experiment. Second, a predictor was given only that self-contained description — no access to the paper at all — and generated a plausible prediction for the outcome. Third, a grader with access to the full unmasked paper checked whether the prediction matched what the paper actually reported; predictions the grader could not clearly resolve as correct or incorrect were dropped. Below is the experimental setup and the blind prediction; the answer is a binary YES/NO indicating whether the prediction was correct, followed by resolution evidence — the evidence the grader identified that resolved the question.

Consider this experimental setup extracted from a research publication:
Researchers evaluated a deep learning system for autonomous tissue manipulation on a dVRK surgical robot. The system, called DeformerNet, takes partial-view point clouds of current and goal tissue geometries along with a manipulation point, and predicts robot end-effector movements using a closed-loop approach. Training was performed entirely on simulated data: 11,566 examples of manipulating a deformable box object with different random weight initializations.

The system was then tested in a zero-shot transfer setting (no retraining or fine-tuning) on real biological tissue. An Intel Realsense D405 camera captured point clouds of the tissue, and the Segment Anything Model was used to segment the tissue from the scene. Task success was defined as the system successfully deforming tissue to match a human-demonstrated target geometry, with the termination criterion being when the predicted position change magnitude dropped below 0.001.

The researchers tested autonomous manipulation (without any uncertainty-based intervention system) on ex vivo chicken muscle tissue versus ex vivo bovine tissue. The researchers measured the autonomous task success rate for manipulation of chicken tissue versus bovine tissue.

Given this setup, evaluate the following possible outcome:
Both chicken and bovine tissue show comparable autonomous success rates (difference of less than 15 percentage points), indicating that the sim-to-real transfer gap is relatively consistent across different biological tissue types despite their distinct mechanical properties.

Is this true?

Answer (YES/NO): YES